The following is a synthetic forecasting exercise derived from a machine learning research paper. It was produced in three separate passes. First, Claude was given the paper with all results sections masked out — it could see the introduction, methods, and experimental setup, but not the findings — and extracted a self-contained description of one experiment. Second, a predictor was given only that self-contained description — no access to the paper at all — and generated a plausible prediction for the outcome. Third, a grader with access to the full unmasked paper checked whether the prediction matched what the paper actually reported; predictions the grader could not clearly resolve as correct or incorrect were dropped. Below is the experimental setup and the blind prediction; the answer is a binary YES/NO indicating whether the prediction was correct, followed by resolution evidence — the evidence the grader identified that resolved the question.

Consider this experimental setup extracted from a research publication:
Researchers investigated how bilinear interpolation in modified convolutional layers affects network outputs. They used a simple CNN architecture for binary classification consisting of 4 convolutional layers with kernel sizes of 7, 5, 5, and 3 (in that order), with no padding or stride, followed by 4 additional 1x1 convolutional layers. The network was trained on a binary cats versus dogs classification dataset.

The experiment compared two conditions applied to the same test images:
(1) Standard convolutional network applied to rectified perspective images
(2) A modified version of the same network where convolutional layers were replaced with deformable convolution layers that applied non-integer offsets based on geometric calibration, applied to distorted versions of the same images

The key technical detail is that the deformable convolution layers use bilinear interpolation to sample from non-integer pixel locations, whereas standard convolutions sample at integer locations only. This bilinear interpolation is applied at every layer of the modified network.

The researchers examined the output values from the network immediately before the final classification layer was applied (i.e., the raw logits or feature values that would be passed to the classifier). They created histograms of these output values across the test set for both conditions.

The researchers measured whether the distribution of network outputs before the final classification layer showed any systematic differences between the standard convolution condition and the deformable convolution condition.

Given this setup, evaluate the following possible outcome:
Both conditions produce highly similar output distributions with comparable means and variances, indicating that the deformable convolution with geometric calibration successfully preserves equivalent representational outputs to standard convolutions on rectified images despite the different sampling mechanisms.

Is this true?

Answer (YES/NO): NO